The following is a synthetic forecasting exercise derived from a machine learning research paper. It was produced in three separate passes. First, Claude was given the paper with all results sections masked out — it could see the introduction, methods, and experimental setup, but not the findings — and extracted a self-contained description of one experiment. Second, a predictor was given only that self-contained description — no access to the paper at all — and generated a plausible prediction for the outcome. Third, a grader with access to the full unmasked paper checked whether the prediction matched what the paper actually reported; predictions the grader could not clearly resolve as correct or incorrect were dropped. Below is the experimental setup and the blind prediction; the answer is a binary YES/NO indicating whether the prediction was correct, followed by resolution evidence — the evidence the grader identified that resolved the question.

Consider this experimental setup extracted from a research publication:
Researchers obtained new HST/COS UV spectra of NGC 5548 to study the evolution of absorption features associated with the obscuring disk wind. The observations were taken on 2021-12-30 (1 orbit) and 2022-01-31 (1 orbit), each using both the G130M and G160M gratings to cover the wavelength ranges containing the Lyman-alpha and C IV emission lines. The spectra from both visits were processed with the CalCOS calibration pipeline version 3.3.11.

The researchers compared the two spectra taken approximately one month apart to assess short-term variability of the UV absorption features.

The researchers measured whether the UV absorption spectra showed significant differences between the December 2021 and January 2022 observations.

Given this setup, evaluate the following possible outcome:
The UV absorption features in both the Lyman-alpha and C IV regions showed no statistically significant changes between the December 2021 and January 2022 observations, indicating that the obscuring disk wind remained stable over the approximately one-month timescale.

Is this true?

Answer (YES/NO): YES